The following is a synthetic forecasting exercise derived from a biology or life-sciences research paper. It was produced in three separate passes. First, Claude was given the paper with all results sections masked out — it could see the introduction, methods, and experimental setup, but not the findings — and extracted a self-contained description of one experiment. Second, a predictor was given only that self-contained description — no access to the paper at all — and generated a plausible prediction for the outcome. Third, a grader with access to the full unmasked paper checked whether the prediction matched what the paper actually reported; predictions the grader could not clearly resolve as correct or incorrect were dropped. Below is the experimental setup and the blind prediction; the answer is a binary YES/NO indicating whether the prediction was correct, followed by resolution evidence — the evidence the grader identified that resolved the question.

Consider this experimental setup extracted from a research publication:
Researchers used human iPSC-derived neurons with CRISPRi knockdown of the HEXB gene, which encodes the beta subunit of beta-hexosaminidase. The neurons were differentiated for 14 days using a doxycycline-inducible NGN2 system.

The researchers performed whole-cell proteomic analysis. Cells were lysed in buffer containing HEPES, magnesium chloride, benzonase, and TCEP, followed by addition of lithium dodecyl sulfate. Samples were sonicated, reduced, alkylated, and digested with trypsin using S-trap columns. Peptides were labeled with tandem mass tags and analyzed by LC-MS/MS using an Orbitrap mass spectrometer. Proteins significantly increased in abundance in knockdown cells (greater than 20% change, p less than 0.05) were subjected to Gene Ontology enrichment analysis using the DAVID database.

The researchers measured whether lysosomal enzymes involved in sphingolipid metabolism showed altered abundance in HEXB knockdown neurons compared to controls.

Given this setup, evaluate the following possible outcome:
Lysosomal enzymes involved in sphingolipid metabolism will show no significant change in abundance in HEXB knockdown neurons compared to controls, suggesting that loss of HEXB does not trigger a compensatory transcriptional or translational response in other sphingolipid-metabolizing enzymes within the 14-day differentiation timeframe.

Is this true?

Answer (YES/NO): NO